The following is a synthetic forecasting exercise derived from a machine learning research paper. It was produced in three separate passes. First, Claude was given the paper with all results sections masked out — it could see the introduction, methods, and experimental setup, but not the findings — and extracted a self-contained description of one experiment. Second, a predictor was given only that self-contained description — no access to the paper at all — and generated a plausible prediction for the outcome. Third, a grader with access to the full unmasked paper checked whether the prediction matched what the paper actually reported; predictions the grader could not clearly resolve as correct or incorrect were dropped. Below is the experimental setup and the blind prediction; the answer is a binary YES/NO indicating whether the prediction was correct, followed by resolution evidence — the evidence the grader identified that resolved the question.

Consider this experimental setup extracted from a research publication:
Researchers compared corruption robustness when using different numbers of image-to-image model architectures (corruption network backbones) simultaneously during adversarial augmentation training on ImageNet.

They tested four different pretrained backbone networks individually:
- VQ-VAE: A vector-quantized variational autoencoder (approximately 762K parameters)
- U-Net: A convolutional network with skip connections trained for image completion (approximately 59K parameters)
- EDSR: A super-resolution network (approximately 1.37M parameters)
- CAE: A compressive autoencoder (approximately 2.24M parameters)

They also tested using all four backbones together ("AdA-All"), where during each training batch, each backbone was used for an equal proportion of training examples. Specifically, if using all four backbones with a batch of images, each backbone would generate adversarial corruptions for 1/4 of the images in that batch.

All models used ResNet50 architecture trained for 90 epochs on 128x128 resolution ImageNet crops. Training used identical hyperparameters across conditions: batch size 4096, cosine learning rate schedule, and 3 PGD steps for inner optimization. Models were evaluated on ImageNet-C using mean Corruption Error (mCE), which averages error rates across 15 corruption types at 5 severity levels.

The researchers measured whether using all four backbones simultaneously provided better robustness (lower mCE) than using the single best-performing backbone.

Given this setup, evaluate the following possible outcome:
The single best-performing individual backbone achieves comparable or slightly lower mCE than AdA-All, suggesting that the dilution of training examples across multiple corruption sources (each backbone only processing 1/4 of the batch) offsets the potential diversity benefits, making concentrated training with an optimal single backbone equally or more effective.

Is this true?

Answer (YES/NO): NO